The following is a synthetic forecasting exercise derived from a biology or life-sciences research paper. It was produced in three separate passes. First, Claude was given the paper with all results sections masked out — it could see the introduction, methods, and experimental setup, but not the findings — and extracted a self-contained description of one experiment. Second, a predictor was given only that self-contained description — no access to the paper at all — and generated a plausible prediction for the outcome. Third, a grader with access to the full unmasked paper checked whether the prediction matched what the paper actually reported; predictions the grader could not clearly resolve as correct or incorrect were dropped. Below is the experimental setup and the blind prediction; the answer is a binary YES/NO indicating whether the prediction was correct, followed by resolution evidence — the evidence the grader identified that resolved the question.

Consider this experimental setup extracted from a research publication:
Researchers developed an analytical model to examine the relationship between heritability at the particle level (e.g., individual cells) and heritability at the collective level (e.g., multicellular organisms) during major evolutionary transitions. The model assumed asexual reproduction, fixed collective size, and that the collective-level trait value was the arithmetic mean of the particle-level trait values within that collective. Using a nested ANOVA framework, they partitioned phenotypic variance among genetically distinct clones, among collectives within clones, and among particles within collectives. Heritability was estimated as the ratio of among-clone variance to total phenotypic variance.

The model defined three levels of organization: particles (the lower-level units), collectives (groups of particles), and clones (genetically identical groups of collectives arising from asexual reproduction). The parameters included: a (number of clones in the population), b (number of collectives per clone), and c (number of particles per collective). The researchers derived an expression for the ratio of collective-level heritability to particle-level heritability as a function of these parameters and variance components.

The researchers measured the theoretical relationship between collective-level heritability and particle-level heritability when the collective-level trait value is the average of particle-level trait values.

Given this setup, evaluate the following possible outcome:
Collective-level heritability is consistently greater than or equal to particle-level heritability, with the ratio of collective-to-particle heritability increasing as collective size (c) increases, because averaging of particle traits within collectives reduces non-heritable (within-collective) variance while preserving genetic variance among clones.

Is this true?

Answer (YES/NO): NO